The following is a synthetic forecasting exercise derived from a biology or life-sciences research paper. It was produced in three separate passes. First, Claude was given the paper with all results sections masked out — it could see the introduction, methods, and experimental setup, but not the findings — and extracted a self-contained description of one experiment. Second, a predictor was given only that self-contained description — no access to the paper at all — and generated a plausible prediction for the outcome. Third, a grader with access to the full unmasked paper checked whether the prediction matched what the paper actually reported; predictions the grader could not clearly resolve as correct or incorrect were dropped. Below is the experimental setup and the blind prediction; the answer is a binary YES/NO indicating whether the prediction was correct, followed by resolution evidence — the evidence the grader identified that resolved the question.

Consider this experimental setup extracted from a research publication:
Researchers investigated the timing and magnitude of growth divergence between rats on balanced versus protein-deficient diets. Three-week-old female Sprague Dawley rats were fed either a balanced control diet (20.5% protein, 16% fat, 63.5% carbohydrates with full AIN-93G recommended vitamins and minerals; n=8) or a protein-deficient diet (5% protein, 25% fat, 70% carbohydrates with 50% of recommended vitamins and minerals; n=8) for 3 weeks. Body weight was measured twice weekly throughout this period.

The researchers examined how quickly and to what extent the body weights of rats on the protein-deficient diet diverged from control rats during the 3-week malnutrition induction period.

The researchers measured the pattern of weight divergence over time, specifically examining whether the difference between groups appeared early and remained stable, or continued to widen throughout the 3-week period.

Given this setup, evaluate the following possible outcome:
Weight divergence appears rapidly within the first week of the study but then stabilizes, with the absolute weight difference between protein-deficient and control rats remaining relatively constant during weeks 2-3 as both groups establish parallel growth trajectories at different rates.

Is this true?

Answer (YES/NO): NO